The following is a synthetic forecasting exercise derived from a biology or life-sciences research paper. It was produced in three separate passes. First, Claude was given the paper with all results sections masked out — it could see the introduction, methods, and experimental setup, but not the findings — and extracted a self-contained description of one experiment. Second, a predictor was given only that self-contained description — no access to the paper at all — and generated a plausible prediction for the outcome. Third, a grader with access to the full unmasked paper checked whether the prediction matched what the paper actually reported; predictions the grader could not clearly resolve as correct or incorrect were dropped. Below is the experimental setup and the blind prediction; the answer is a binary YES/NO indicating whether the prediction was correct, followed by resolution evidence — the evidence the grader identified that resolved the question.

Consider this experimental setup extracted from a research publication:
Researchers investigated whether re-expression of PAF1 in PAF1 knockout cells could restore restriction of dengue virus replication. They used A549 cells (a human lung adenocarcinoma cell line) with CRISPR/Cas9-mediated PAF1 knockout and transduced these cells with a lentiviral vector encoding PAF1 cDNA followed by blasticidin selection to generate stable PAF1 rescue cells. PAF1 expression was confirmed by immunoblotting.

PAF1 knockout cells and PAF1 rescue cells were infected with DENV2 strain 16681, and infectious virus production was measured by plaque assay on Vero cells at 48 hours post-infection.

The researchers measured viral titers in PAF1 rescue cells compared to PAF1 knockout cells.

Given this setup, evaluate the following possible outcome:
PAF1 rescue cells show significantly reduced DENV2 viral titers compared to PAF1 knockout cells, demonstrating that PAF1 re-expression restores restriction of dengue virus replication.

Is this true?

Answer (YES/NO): YES